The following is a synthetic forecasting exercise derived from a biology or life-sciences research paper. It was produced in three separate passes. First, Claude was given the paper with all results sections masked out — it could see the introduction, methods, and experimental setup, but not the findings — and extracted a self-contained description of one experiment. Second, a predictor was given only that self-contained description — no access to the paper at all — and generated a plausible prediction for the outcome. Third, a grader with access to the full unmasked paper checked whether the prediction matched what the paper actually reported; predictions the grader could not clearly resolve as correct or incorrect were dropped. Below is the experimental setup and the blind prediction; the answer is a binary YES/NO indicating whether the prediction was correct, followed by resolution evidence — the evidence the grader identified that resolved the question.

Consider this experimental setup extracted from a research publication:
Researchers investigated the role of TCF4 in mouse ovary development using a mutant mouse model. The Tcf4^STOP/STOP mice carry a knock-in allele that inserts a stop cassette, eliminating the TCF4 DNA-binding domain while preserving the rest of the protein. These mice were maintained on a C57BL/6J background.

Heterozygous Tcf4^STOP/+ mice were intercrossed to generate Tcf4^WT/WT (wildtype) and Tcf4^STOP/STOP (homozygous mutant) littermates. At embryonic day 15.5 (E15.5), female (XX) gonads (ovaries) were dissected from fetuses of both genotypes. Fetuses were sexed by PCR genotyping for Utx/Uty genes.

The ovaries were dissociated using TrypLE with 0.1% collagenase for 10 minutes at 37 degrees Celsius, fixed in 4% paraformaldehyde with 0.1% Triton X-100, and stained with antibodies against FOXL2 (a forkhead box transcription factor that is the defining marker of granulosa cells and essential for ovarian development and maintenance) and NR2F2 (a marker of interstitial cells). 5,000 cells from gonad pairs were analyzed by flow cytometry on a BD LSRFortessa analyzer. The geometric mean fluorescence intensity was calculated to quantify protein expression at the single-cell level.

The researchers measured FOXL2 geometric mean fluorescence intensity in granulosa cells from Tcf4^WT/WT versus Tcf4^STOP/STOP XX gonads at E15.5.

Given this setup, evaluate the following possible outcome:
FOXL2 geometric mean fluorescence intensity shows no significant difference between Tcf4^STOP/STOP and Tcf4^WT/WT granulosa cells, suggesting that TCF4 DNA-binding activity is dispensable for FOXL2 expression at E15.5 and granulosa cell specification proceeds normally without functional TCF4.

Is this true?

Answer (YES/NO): NO